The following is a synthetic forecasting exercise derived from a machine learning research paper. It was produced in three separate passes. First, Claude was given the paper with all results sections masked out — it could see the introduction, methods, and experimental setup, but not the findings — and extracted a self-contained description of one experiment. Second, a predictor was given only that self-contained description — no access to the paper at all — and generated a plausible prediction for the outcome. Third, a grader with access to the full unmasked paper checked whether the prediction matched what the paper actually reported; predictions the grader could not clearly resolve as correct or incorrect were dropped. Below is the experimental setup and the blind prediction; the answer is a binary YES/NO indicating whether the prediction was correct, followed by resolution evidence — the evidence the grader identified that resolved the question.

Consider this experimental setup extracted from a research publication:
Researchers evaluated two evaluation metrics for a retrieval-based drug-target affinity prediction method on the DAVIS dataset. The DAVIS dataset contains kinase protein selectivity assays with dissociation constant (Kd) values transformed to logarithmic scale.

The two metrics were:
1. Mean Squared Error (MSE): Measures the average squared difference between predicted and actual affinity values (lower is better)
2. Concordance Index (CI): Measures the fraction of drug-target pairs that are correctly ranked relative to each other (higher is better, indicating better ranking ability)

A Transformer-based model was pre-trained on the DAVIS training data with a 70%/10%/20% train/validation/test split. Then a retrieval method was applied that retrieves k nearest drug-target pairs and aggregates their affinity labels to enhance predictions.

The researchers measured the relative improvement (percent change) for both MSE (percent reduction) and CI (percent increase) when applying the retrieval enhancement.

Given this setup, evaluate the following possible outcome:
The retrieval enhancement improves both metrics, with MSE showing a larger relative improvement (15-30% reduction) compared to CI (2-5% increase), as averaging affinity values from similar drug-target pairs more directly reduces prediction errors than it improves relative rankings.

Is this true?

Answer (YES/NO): NO